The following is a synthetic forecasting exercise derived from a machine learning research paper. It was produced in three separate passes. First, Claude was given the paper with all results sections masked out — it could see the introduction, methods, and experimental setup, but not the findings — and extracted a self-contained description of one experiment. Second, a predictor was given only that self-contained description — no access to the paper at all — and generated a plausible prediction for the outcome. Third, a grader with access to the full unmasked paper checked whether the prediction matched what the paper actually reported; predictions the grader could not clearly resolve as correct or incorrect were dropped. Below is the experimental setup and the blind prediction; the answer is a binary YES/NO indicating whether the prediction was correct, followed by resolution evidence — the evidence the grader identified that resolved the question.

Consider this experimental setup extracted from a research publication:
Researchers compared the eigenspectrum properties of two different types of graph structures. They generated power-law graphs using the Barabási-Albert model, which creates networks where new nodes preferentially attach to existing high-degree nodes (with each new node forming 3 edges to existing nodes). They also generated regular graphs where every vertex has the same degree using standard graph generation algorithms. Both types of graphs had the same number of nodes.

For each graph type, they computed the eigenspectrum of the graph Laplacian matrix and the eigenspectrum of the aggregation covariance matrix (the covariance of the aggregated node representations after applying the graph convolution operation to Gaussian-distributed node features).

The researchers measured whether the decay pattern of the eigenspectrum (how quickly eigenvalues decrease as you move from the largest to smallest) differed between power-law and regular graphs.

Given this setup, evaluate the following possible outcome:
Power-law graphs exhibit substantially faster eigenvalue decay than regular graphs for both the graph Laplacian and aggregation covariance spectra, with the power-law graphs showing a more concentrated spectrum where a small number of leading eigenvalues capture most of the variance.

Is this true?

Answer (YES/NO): YES